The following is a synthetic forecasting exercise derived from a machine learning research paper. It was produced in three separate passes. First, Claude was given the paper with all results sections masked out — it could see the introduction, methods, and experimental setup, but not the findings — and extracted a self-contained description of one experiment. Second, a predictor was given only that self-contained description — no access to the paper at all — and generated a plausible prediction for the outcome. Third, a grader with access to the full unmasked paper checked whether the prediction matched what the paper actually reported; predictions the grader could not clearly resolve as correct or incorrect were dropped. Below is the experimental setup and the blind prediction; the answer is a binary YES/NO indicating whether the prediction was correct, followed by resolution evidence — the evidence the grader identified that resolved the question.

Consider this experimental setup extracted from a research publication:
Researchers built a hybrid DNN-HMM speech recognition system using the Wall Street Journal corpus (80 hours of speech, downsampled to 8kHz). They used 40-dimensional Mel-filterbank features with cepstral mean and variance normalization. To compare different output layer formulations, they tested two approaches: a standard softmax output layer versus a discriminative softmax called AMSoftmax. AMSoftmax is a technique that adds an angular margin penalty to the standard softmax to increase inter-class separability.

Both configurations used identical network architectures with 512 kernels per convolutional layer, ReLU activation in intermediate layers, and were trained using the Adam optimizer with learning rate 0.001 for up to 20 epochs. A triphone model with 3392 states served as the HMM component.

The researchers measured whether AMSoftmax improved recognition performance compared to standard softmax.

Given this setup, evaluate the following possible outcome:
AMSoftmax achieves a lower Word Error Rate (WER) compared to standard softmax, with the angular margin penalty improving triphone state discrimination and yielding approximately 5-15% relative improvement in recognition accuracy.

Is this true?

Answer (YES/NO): NO